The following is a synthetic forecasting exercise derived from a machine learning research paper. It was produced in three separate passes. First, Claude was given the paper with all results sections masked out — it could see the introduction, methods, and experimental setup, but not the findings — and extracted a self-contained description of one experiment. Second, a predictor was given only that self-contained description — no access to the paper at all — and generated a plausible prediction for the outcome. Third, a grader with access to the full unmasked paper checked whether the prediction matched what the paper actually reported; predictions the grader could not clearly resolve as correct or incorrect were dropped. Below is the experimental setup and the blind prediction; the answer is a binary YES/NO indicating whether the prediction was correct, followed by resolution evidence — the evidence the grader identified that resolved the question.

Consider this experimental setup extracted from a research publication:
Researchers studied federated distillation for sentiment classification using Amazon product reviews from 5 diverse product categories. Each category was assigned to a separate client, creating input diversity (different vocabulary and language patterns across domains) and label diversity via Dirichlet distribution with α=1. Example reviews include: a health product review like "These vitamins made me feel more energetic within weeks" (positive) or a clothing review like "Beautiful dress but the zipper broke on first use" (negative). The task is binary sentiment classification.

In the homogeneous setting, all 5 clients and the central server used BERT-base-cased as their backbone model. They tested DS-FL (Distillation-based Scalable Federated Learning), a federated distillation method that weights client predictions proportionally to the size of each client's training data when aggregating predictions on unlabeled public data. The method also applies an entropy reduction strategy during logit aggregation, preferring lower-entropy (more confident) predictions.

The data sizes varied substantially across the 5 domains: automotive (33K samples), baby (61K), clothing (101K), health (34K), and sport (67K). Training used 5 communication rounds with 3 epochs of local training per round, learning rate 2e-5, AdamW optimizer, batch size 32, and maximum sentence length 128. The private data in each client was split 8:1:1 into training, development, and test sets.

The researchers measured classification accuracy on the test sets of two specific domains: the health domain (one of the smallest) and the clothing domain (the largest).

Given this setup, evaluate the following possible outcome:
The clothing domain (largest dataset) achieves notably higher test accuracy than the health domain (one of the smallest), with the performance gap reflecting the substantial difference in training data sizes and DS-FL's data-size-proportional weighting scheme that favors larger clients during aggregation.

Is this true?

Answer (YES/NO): YES